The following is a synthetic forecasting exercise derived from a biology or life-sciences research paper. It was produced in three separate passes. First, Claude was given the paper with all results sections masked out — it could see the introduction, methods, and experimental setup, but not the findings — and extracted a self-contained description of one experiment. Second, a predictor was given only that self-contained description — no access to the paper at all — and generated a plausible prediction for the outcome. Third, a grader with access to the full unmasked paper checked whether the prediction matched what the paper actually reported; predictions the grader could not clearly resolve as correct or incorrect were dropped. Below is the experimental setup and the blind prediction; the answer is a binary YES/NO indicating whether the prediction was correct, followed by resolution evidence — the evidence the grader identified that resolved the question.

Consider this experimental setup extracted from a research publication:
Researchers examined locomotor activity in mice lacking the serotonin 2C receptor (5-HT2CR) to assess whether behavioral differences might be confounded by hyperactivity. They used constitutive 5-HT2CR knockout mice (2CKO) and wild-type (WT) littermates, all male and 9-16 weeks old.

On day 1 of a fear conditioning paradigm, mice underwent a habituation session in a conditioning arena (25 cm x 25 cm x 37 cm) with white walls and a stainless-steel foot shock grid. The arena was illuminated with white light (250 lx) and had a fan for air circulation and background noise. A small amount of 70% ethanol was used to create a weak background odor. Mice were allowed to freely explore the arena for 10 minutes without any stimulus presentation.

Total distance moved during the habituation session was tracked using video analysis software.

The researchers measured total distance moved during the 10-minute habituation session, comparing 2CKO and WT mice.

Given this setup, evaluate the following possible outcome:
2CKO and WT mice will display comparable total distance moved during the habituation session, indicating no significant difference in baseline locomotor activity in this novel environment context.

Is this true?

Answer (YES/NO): YES